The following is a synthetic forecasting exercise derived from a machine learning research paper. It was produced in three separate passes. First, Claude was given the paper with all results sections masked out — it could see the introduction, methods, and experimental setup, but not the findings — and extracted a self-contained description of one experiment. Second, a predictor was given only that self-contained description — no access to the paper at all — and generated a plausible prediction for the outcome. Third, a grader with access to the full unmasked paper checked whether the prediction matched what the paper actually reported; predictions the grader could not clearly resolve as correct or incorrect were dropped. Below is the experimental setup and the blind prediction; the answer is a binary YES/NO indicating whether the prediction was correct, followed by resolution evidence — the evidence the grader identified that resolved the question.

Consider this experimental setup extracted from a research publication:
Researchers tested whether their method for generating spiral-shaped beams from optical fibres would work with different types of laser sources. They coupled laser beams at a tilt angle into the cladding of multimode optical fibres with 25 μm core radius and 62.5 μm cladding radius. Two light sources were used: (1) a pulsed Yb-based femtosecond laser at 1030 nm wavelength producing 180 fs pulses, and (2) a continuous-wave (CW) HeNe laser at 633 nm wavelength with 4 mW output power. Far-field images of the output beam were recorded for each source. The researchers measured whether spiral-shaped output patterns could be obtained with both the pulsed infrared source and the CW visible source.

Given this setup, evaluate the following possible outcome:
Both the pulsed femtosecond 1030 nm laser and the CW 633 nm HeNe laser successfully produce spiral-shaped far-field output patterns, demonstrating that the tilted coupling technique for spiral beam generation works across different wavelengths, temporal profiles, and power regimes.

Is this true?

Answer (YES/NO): YES